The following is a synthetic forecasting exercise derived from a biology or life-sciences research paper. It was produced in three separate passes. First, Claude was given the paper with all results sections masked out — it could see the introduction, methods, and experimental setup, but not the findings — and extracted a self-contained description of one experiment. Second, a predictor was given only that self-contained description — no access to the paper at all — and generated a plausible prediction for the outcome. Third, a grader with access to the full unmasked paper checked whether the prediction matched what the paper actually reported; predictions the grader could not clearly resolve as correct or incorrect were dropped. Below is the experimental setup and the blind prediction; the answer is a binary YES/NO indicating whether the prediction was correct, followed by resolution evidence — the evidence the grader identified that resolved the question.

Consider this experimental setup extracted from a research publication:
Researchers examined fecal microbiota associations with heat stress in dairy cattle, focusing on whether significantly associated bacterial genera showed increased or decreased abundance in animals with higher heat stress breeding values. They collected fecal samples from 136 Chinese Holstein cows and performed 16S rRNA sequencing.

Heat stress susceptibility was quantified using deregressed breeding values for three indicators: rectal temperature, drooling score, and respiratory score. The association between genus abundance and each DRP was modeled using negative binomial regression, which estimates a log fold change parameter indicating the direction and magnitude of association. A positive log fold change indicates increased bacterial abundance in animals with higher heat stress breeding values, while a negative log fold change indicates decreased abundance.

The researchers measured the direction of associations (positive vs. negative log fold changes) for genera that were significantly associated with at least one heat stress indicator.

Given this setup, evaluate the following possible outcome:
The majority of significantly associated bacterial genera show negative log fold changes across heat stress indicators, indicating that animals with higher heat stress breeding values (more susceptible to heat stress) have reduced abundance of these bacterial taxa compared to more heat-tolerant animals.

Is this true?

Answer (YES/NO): YES